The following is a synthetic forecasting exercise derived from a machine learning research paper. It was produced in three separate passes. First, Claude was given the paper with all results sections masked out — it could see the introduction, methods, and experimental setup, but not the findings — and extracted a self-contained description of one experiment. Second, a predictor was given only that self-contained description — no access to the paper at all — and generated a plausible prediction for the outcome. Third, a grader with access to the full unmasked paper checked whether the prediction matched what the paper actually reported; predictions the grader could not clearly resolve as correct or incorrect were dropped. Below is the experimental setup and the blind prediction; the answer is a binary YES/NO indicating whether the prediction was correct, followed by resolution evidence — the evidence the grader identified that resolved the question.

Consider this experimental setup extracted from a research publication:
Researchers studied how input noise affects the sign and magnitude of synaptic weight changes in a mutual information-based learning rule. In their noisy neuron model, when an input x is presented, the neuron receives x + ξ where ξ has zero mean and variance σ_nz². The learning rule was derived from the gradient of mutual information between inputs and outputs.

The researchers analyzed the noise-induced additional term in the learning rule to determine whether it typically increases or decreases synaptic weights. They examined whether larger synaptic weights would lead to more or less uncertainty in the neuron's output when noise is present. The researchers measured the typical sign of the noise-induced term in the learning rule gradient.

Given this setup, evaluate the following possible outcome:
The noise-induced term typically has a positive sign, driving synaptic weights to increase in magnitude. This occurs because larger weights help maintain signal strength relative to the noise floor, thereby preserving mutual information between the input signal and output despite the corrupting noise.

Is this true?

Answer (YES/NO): NO